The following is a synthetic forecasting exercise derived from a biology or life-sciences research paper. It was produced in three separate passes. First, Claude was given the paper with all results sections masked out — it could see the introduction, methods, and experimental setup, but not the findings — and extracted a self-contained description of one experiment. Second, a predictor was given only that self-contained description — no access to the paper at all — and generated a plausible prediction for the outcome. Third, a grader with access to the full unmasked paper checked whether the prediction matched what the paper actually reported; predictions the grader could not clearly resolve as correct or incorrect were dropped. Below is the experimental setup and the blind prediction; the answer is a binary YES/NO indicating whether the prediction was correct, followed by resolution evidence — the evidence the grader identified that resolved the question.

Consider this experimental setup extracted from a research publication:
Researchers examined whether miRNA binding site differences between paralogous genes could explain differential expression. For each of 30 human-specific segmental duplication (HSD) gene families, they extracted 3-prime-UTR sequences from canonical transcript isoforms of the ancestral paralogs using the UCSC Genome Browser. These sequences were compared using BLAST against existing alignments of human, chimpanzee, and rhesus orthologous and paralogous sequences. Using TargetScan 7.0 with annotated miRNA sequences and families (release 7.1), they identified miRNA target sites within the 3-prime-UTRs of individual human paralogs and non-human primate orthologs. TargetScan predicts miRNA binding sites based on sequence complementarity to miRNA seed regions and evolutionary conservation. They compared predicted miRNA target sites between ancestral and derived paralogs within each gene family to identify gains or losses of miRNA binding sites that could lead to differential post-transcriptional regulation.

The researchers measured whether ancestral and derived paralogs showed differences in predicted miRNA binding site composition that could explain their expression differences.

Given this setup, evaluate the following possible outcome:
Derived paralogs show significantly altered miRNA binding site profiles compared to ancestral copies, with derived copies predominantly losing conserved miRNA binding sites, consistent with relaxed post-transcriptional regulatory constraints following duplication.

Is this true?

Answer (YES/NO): NO